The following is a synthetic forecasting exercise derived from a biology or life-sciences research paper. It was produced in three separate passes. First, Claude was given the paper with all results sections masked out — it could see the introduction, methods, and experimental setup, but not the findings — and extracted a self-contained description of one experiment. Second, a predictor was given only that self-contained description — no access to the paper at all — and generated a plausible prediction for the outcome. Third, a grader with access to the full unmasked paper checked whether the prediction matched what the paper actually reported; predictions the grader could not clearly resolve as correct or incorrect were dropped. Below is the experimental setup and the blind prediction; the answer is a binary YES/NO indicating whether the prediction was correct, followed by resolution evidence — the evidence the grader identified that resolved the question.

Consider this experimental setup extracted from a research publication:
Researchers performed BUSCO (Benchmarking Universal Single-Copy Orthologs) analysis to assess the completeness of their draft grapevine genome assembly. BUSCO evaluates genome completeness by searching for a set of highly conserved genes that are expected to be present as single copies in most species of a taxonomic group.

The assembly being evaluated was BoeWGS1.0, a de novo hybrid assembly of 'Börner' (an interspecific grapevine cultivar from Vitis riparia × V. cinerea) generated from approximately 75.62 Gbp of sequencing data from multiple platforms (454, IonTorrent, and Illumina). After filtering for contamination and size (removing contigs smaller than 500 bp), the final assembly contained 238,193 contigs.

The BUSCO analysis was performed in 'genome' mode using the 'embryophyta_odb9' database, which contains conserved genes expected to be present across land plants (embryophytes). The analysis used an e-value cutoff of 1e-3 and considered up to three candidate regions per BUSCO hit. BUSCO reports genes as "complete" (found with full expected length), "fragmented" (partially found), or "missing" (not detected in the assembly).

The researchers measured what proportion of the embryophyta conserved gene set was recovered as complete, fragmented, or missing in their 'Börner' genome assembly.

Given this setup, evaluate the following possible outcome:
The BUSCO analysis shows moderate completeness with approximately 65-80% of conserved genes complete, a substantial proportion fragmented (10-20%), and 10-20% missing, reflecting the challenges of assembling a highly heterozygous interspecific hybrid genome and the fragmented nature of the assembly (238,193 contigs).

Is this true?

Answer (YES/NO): NO